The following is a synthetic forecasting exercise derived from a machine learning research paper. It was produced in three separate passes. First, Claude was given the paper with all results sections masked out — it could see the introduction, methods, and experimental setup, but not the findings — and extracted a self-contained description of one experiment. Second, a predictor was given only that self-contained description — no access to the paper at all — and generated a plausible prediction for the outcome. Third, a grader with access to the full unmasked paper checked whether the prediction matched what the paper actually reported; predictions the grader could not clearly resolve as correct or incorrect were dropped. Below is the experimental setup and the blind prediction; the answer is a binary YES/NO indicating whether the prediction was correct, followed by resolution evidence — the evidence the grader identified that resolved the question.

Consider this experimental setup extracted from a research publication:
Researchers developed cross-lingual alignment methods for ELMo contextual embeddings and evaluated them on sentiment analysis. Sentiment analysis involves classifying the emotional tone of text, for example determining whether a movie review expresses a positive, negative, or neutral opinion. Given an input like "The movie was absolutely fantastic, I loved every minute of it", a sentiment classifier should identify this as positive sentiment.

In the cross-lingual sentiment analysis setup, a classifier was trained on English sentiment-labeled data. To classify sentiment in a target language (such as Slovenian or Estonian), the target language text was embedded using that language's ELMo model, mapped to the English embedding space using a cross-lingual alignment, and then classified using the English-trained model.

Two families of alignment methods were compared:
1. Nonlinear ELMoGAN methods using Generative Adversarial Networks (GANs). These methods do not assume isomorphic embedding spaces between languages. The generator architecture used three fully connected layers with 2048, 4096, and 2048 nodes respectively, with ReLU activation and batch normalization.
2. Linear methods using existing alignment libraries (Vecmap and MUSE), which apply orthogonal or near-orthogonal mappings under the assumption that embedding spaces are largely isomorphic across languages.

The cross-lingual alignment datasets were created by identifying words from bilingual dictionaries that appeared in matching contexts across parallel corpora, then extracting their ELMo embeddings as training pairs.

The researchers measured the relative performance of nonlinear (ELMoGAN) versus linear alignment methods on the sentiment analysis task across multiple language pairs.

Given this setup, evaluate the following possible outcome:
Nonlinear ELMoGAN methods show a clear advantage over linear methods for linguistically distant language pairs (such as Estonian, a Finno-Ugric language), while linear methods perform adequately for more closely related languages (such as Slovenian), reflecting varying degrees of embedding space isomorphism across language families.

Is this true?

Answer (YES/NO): NO